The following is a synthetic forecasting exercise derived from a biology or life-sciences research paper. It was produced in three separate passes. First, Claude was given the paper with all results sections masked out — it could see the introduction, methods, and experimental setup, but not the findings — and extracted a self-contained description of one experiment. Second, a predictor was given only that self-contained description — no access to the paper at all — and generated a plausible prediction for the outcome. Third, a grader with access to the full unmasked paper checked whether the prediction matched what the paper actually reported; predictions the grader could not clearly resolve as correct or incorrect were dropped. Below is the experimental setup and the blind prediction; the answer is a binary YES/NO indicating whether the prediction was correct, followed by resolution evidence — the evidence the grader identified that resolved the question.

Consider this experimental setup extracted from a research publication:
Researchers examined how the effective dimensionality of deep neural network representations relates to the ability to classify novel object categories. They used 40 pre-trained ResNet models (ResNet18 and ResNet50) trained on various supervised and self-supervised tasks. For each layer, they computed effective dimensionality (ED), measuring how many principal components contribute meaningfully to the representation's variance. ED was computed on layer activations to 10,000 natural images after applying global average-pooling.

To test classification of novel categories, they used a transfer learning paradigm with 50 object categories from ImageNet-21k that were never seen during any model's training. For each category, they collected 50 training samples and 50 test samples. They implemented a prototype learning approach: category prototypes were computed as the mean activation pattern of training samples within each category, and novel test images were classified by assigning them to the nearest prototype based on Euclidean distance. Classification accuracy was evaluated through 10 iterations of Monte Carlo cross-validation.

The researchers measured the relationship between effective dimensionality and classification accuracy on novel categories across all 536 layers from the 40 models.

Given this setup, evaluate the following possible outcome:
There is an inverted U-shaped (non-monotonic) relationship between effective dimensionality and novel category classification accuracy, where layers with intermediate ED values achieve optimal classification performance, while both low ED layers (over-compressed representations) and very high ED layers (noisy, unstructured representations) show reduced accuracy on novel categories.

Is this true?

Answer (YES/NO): NO